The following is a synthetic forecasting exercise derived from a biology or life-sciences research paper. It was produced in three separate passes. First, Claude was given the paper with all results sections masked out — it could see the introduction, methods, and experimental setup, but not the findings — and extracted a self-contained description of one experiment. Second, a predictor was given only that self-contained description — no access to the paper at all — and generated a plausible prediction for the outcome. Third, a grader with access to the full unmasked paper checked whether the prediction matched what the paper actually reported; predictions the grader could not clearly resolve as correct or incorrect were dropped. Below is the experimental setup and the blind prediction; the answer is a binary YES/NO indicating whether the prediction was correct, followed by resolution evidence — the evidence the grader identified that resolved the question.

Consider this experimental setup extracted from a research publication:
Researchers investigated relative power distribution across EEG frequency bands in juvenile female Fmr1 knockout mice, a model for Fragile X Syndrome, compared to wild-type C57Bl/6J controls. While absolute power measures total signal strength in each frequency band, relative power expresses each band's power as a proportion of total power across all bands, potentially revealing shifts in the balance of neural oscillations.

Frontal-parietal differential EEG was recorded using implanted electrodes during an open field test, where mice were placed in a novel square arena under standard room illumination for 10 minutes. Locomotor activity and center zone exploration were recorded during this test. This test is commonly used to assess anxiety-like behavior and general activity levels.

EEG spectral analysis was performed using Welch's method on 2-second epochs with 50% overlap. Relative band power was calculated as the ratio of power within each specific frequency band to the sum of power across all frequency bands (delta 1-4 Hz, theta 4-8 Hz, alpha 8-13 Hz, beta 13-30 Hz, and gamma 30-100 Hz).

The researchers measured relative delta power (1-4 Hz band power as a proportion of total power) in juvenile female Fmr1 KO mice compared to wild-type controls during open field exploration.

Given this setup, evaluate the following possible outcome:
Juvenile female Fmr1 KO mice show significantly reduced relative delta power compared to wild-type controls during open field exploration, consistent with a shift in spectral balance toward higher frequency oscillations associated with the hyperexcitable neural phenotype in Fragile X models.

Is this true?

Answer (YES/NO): NO